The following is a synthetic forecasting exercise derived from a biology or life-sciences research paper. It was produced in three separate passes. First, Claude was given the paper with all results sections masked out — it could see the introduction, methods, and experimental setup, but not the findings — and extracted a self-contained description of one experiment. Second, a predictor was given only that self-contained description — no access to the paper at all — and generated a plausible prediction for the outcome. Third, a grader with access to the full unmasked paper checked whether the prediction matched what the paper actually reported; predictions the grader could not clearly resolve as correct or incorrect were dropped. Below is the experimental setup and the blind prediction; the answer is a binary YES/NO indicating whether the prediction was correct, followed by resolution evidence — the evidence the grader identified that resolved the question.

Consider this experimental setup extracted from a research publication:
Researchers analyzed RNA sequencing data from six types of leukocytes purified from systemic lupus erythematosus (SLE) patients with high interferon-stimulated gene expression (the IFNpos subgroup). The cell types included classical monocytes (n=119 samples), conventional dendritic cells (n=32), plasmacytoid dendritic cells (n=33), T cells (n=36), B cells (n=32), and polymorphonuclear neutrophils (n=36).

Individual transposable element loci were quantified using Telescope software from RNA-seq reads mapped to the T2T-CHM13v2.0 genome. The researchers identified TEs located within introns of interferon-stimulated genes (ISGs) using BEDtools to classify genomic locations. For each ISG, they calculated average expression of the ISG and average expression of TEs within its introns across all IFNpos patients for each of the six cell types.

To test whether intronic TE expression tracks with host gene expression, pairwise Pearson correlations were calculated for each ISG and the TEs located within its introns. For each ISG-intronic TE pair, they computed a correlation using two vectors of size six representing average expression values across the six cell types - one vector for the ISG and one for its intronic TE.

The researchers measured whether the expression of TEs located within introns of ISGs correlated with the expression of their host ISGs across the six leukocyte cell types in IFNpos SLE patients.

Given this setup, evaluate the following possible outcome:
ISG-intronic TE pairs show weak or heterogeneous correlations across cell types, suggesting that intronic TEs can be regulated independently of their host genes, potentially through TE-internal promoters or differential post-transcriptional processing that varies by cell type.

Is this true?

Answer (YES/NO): YES